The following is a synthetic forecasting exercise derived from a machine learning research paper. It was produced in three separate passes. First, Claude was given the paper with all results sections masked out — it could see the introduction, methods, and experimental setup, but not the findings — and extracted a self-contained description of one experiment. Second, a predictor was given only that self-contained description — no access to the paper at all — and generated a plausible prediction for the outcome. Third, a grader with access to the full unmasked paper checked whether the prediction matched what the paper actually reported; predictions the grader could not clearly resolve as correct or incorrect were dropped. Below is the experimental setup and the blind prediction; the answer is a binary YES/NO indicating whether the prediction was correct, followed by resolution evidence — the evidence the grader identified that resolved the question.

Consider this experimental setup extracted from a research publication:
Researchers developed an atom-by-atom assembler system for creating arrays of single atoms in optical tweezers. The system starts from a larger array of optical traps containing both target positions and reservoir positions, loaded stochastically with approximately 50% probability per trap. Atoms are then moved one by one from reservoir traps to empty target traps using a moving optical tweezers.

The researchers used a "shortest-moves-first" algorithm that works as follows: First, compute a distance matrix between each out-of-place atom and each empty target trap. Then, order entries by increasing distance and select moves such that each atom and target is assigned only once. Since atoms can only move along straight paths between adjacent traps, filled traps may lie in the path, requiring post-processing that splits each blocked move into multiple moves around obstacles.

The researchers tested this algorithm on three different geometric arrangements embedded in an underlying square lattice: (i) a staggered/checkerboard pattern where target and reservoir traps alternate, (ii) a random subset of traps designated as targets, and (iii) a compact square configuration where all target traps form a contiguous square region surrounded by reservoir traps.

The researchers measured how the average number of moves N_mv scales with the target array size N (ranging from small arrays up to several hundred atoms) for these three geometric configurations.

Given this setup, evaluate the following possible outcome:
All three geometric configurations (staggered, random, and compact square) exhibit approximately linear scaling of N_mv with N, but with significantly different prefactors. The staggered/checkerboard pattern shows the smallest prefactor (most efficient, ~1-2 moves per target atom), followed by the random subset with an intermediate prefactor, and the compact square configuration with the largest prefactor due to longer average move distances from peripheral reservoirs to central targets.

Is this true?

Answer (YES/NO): NO